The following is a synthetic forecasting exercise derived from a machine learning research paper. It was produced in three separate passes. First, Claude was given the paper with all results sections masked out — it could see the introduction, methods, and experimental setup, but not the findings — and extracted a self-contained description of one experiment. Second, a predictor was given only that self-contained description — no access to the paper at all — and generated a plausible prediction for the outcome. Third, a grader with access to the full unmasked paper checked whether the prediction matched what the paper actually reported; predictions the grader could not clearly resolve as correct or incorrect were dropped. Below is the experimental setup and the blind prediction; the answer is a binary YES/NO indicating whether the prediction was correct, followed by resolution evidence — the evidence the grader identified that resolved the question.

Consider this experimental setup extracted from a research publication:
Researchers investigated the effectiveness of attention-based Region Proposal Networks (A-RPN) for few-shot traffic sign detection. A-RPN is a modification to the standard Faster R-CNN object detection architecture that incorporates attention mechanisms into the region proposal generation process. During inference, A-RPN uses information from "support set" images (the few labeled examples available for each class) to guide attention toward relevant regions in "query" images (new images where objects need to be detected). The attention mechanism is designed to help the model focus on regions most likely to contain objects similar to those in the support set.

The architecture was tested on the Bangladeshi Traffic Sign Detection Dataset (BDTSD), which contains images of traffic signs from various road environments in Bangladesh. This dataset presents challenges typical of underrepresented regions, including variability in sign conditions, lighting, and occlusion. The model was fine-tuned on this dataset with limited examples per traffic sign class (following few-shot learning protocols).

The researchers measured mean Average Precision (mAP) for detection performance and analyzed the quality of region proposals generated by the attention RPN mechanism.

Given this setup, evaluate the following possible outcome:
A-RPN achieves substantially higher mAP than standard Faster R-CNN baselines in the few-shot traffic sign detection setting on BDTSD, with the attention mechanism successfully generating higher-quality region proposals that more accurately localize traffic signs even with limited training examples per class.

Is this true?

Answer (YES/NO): NO